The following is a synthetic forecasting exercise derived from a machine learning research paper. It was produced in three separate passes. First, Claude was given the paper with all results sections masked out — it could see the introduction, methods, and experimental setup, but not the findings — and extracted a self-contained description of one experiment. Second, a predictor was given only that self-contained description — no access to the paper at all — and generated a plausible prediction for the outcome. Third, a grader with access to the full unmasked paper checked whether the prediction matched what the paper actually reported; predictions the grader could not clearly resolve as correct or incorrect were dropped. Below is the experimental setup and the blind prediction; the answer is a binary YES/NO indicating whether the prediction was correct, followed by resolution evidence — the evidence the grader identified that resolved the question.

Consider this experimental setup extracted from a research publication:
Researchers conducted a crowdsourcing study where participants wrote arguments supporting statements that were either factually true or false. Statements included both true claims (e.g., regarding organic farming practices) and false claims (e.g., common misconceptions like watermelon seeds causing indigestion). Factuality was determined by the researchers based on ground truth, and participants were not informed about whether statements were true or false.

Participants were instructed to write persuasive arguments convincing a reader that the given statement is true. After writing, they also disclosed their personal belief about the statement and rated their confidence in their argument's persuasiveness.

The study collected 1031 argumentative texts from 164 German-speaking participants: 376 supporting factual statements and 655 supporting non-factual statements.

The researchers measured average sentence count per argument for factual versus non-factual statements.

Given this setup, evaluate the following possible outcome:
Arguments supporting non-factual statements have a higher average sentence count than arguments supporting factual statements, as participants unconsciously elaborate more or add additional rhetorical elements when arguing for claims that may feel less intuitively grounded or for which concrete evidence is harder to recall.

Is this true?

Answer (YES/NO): YES